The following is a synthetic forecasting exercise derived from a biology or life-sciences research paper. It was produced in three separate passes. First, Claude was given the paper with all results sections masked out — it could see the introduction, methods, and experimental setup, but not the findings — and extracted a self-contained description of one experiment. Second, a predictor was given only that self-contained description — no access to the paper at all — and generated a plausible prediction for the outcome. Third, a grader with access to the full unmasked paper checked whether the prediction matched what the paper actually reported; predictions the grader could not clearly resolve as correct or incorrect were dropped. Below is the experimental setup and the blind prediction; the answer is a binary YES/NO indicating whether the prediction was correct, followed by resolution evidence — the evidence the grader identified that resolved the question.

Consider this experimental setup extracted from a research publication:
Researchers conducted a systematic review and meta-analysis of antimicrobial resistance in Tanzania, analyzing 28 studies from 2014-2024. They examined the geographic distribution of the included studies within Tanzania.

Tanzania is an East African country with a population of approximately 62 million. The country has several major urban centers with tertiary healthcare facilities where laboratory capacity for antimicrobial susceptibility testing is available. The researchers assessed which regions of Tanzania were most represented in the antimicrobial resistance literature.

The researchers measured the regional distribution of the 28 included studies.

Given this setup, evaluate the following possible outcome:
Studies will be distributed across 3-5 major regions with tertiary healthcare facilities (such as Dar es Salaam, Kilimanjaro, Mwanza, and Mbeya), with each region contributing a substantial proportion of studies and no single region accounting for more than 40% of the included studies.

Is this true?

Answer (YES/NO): YES